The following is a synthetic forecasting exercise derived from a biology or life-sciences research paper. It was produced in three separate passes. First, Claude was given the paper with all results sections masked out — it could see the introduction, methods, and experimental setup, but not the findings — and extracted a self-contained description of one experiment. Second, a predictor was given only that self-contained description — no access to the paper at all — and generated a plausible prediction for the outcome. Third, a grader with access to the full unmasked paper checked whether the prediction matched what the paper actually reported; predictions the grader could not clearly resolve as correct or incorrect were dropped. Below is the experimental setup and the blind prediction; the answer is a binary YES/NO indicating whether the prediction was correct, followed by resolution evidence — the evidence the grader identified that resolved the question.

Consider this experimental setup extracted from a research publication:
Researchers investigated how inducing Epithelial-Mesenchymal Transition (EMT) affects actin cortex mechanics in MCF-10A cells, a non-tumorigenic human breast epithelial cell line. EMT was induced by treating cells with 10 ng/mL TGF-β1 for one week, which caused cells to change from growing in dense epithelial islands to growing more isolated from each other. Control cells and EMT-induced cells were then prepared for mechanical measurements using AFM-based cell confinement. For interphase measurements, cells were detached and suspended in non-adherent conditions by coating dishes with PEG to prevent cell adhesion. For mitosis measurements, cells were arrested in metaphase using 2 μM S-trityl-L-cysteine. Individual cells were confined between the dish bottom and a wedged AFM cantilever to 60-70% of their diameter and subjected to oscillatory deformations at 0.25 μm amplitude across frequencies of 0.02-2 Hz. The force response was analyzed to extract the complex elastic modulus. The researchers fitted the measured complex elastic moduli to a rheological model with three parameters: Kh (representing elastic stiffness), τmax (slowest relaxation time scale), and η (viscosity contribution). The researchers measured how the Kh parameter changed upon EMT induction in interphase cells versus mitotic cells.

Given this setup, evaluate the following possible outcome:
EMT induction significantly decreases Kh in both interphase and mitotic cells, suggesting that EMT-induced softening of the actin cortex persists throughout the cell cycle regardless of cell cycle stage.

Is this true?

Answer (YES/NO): NO